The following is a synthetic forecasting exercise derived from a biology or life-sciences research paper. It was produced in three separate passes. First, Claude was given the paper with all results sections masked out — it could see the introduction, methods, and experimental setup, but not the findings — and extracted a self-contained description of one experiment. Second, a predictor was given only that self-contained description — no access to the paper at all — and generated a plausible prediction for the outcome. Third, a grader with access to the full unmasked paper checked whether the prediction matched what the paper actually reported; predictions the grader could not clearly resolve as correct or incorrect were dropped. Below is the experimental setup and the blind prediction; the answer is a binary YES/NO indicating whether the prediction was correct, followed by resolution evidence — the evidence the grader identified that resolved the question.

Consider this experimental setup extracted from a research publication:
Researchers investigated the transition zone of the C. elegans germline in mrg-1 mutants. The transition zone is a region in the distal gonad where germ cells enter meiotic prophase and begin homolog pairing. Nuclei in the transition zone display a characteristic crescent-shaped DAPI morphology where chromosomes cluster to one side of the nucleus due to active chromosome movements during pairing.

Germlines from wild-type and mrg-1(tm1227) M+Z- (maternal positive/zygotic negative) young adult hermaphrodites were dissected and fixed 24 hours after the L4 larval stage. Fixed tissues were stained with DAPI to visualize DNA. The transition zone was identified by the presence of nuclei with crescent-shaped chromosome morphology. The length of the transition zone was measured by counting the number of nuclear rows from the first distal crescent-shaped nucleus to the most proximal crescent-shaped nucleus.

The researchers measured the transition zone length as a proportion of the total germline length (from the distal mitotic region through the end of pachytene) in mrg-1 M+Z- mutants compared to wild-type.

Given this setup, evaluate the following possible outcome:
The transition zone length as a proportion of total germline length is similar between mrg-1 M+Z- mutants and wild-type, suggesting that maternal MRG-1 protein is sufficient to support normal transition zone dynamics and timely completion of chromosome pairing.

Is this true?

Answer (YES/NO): NO